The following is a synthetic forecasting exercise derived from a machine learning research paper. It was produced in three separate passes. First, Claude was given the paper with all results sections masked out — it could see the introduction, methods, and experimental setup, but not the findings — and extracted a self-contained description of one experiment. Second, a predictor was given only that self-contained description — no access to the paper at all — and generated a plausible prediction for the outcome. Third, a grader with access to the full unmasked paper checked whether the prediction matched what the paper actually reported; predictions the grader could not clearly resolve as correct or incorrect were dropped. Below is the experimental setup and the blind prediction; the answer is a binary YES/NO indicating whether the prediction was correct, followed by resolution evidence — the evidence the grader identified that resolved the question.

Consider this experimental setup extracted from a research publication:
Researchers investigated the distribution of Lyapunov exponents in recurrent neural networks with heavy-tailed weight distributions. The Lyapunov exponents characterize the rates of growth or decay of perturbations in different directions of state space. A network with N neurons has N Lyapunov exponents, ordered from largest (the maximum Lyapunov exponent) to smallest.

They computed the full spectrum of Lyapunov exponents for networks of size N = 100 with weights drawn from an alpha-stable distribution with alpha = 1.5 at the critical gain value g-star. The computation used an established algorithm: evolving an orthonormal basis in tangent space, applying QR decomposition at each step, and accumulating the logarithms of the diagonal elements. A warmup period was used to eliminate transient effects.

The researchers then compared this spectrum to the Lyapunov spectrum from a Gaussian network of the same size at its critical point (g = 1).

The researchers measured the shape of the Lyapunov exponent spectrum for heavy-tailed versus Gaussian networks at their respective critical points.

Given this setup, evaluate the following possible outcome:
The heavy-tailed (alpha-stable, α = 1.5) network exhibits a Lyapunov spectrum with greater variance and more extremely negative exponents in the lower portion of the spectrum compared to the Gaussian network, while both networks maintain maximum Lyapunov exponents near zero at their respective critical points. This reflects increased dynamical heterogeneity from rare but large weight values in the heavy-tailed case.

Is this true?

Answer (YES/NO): YES